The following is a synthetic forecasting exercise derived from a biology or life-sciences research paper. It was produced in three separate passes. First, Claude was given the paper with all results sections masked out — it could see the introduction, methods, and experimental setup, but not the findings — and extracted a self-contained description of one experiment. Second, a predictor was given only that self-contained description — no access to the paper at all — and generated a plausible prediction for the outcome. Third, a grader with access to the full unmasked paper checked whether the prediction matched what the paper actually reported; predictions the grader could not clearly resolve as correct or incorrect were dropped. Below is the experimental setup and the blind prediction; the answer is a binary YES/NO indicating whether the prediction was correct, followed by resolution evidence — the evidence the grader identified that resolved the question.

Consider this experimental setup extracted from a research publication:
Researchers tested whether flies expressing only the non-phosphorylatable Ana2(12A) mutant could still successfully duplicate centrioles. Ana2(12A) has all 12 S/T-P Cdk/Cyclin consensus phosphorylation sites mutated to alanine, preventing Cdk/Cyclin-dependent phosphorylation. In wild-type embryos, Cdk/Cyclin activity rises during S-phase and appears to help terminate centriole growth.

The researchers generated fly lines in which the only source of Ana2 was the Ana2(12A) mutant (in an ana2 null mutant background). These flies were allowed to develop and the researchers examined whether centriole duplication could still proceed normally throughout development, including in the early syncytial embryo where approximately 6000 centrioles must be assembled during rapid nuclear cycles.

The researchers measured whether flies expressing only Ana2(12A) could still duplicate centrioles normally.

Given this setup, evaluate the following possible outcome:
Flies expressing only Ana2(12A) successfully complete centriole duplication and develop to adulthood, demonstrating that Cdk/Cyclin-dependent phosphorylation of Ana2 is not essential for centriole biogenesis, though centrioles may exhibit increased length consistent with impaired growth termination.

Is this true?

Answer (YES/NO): NO